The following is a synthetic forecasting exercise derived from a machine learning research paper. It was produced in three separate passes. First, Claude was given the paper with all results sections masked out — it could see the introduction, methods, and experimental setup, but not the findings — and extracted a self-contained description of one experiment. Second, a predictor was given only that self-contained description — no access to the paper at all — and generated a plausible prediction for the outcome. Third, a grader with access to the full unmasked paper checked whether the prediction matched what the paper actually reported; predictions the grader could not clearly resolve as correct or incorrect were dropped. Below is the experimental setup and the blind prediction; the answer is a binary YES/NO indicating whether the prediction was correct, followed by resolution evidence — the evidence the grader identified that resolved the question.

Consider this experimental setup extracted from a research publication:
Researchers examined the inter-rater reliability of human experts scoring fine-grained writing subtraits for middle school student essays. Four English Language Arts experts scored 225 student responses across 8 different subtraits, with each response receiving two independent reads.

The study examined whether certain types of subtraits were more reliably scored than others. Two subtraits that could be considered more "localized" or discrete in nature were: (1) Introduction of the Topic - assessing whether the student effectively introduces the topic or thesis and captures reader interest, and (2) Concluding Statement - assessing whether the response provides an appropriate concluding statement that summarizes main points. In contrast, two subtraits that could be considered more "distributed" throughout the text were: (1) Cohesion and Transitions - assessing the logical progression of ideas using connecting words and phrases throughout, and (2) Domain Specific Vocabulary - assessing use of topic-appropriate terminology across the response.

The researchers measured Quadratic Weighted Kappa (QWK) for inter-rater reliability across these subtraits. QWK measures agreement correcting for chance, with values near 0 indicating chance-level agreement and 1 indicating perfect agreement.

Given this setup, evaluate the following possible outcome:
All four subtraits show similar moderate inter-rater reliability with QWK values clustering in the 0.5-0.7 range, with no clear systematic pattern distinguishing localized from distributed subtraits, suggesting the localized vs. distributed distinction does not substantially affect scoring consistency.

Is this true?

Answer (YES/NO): NO